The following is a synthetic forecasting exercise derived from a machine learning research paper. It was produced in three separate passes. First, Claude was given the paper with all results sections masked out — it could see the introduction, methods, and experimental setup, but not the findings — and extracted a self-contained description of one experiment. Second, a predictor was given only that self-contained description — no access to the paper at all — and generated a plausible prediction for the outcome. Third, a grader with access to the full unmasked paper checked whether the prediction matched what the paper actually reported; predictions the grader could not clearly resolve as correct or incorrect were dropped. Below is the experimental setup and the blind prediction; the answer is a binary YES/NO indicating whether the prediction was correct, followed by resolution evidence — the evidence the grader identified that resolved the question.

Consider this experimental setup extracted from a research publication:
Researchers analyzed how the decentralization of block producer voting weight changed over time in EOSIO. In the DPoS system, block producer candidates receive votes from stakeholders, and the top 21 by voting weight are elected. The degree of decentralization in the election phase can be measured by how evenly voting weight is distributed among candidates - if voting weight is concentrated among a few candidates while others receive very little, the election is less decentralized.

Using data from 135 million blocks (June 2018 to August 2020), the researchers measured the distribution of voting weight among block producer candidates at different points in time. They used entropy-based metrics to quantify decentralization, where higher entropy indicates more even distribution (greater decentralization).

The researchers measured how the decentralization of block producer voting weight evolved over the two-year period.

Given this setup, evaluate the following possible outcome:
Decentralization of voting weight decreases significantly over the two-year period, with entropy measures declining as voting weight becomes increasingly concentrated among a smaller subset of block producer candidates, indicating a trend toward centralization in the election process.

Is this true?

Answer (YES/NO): NO